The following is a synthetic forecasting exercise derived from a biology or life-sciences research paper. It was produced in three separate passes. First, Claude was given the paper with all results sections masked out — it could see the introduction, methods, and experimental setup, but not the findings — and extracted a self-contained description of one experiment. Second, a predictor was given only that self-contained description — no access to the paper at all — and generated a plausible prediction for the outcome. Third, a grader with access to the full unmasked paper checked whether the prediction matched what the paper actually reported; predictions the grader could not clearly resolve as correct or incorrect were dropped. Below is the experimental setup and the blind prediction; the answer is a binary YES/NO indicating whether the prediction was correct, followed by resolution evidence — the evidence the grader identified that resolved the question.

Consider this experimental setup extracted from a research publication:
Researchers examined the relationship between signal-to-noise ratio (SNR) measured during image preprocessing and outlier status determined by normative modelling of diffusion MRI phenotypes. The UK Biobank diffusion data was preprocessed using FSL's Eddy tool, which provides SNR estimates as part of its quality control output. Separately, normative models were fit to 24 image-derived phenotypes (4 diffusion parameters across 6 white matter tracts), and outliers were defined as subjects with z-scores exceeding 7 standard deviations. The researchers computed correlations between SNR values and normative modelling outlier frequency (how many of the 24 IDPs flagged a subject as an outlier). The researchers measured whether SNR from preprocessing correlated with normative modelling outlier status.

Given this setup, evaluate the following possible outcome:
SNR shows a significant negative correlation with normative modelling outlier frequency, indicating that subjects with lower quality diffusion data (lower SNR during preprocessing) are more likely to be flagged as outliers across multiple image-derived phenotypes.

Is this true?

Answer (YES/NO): NO